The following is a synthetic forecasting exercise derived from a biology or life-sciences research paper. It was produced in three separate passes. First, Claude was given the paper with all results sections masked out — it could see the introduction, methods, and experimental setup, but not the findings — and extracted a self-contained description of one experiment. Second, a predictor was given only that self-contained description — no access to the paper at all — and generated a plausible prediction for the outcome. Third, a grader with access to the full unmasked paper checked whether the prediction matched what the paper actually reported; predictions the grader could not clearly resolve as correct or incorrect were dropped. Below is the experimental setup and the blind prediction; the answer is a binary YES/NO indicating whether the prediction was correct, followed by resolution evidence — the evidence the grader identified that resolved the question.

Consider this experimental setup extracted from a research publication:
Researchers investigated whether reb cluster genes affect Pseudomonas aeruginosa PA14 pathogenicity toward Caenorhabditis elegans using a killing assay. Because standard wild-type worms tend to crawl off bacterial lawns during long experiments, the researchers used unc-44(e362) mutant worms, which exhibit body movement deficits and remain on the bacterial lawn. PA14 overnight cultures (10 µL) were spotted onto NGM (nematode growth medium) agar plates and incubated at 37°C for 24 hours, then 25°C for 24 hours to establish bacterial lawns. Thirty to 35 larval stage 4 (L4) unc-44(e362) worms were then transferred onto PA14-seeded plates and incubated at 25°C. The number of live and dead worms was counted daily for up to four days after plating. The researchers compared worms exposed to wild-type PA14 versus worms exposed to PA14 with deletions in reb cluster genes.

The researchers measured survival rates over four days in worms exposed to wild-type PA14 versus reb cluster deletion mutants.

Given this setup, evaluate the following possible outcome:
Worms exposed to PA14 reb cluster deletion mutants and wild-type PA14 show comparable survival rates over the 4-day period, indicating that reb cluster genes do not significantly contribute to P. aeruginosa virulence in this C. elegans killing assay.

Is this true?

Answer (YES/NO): NO